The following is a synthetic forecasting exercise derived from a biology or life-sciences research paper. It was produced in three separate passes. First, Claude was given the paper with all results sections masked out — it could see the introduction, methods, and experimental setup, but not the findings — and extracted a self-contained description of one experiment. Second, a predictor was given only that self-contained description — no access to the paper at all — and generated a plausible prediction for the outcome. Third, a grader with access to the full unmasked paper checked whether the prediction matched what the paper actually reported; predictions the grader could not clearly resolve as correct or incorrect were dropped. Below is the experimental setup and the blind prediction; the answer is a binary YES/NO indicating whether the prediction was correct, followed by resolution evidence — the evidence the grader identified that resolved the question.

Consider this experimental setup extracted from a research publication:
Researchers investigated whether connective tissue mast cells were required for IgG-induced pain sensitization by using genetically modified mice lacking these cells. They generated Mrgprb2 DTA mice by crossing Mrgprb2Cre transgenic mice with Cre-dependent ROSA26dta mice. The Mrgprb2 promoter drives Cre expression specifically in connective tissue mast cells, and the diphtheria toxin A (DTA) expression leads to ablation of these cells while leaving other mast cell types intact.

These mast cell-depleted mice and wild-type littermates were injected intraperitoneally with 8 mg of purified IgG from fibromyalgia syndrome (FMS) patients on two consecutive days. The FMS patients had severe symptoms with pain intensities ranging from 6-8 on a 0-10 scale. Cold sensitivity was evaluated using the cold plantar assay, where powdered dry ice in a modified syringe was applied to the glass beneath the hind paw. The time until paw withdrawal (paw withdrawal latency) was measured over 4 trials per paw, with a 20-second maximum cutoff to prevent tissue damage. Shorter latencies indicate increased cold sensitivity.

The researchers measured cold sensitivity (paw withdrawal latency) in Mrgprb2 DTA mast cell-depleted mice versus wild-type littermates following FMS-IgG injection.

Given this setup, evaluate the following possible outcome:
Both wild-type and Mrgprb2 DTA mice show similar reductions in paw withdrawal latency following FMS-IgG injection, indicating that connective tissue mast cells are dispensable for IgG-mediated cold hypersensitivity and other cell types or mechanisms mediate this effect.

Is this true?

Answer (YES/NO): NO